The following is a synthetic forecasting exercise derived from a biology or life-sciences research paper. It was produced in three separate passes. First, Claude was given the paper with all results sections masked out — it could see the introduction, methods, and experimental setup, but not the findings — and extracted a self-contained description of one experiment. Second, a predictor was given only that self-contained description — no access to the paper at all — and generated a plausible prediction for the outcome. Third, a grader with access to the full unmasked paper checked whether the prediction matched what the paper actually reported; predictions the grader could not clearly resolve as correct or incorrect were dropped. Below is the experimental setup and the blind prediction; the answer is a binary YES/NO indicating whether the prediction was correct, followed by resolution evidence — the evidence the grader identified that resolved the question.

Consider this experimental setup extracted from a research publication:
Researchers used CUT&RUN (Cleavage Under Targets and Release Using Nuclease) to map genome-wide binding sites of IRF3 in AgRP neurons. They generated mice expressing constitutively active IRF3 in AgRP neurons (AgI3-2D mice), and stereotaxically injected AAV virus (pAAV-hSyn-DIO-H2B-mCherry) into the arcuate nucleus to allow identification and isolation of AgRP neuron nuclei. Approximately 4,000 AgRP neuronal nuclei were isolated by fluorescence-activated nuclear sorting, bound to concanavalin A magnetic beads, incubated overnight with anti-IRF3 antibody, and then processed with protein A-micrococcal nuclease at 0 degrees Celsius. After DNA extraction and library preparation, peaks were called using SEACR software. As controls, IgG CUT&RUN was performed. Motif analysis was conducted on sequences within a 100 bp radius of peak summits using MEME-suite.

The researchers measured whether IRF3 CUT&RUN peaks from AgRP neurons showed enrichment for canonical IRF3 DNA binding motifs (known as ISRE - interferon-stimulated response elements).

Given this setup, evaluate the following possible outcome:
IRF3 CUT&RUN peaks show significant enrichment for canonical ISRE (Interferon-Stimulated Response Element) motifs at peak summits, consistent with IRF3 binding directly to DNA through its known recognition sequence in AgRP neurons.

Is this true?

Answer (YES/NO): YES